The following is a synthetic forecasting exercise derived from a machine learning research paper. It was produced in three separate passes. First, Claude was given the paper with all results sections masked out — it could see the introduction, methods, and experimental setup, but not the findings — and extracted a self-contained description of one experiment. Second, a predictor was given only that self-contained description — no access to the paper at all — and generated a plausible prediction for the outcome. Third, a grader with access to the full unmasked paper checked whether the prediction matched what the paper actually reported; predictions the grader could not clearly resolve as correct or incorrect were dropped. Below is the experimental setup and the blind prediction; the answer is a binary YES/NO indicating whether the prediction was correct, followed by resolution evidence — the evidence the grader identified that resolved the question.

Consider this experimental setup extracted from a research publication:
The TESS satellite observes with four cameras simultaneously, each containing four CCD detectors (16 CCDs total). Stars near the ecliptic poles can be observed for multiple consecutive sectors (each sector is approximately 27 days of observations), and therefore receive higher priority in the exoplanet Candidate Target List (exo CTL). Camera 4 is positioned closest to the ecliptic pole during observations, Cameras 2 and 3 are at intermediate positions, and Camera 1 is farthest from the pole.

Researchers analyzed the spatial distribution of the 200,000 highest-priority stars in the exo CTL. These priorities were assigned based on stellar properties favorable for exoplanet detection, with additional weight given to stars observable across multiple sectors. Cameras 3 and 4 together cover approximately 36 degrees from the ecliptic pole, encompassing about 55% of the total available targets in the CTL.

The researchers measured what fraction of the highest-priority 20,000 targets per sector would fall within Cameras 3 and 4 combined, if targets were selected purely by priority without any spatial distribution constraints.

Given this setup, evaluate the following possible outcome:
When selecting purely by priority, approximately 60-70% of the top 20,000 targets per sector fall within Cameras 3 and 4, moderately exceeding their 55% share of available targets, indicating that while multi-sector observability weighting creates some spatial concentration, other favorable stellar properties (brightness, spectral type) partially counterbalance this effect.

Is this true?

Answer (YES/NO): NO